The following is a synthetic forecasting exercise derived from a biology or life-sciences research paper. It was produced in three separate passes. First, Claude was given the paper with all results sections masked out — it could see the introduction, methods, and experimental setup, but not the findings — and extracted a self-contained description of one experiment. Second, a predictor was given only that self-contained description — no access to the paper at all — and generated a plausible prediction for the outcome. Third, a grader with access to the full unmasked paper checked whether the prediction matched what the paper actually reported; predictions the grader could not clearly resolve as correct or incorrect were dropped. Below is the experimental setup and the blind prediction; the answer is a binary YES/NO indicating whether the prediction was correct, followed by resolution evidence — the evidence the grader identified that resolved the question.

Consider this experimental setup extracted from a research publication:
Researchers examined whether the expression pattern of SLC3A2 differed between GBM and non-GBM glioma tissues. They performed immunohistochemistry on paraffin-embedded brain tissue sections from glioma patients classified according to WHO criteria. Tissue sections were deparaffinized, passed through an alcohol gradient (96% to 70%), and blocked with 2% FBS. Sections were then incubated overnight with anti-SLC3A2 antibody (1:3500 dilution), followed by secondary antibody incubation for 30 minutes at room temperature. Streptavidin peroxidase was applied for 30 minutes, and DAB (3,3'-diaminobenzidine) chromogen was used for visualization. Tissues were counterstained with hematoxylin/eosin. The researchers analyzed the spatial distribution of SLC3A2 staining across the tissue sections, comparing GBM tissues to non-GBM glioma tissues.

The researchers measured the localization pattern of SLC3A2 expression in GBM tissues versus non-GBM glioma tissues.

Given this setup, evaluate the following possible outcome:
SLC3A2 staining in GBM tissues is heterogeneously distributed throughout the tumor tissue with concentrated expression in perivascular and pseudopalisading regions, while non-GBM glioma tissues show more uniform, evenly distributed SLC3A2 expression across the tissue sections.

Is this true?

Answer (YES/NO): NO